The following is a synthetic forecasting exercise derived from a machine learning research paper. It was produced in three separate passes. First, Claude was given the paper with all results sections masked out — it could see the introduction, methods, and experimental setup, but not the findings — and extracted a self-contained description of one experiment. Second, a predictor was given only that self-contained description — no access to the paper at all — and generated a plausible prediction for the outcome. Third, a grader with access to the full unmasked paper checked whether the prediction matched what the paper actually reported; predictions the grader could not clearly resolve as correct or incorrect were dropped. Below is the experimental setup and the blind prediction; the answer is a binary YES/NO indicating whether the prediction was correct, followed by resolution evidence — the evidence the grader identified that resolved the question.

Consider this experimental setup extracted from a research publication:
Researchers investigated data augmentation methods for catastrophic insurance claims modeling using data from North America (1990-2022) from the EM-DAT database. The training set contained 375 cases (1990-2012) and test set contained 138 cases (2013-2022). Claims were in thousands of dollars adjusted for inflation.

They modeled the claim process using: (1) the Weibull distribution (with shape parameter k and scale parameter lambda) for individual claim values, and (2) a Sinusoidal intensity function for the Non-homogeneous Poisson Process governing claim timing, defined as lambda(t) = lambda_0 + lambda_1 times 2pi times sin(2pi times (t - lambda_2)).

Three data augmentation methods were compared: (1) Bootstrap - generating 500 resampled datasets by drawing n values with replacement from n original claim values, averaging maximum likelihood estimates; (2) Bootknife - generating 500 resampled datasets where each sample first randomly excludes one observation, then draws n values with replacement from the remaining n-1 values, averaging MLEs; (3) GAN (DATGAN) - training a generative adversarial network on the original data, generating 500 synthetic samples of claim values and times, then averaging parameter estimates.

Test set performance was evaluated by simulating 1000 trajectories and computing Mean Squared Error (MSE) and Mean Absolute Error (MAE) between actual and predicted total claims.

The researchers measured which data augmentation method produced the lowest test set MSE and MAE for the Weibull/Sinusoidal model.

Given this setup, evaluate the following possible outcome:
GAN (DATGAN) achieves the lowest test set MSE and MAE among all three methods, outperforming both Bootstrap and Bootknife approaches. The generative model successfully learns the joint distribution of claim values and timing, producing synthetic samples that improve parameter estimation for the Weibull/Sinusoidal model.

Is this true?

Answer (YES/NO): NO